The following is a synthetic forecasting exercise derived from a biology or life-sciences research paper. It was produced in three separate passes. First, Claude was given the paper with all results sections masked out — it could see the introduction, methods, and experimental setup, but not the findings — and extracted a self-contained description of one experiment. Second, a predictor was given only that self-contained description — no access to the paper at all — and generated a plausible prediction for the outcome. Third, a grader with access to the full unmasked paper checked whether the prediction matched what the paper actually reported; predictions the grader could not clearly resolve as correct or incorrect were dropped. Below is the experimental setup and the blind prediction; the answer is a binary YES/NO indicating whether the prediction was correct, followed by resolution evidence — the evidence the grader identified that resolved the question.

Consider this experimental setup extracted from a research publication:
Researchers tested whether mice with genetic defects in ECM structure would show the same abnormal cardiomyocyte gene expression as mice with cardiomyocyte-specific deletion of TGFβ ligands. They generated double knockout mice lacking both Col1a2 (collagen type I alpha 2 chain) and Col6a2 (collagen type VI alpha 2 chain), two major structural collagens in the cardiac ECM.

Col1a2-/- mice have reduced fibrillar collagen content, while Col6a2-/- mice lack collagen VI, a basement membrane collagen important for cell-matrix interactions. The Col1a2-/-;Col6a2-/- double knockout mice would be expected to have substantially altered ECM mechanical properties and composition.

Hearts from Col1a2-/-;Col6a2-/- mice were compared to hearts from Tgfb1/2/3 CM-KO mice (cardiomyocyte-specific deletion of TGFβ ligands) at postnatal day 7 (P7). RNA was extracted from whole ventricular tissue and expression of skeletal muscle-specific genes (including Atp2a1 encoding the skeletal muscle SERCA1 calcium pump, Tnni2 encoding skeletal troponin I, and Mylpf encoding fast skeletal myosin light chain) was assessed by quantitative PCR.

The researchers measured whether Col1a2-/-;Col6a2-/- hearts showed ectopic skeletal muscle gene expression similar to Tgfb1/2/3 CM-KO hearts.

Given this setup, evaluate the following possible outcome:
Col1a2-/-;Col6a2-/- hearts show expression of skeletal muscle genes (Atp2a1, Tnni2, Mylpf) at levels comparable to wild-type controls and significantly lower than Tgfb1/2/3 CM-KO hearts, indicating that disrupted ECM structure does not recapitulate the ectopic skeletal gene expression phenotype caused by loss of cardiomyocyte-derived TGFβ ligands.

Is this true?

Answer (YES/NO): YES